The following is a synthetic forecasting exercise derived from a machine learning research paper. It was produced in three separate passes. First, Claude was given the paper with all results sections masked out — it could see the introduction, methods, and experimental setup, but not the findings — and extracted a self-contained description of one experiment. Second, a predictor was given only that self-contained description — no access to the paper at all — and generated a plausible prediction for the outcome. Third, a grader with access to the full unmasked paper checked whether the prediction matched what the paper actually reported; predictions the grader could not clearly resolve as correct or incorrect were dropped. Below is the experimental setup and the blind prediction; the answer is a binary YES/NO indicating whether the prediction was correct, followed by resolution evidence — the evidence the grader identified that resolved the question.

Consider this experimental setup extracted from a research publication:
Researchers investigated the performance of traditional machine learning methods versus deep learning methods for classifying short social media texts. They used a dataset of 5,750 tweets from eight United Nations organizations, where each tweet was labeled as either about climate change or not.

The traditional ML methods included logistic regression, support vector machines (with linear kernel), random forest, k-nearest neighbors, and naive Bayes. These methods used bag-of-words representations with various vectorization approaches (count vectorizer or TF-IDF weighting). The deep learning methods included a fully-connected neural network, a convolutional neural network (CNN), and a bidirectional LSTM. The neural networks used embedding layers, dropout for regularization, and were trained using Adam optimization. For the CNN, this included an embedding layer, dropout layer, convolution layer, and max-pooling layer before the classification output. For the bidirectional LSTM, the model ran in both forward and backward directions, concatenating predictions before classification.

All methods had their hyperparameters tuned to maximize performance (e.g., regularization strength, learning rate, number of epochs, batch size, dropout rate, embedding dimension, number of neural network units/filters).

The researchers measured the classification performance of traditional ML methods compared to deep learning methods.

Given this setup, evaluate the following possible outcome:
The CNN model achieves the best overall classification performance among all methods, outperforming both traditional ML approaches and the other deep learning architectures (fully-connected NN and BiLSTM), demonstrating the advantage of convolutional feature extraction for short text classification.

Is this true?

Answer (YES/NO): NO